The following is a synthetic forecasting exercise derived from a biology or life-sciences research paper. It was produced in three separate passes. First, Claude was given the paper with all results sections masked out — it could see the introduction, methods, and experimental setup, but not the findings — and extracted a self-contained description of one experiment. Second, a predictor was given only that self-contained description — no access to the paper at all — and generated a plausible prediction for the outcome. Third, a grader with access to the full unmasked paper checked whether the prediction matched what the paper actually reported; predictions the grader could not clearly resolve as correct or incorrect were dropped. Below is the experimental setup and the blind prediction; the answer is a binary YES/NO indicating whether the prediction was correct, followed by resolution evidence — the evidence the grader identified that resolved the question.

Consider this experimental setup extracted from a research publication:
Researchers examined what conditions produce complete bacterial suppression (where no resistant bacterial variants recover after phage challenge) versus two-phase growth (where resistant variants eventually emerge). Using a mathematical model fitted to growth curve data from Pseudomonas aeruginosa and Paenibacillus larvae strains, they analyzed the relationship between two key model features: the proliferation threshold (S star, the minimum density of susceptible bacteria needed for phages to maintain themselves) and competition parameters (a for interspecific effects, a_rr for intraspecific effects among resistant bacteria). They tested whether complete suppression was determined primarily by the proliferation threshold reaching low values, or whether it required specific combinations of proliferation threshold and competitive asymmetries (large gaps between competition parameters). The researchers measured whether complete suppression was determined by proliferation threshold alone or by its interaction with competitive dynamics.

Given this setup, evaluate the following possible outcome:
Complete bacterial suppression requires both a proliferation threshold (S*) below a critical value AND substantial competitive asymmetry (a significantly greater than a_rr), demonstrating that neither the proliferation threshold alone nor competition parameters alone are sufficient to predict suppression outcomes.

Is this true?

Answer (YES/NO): NO